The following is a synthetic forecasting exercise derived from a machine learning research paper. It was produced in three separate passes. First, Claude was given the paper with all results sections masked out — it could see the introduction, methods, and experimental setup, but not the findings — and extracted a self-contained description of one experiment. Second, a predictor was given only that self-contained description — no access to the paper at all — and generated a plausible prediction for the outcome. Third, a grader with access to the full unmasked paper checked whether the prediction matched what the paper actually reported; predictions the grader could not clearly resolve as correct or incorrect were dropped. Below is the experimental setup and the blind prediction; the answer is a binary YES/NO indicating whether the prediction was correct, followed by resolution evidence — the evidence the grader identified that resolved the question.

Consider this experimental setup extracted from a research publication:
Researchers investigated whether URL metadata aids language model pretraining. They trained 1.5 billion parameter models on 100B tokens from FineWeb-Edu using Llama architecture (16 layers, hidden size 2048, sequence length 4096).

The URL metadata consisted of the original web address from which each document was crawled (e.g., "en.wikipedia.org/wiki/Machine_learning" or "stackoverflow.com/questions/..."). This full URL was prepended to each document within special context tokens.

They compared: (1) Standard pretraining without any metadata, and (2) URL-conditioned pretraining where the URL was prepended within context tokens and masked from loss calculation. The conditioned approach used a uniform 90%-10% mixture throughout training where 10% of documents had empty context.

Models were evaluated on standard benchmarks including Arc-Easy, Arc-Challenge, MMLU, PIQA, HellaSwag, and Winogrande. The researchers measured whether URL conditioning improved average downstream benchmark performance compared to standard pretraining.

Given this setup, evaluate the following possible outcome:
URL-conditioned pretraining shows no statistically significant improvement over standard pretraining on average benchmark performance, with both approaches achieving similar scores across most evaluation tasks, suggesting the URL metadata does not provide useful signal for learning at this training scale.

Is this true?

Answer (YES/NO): NO